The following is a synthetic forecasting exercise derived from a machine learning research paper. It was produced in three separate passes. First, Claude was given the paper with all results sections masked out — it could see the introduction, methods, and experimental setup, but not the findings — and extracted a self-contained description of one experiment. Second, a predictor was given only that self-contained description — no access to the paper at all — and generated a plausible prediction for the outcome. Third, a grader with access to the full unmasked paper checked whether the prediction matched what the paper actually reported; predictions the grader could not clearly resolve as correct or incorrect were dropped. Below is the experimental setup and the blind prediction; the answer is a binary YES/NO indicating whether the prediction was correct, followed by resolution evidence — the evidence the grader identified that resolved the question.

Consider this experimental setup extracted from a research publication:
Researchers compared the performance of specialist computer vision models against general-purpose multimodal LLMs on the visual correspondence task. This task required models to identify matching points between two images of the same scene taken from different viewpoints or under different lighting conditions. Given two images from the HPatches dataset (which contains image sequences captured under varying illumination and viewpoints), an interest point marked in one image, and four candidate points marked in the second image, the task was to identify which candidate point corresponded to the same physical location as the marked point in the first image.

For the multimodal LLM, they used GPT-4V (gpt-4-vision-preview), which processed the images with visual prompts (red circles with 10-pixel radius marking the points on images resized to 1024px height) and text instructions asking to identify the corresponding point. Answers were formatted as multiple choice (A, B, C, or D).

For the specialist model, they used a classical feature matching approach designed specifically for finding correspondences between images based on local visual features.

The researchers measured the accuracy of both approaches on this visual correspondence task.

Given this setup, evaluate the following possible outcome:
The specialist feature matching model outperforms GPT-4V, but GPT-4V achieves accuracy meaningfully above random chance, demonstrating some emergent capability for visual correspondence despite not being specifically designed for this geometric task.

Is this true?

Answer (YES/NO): NO